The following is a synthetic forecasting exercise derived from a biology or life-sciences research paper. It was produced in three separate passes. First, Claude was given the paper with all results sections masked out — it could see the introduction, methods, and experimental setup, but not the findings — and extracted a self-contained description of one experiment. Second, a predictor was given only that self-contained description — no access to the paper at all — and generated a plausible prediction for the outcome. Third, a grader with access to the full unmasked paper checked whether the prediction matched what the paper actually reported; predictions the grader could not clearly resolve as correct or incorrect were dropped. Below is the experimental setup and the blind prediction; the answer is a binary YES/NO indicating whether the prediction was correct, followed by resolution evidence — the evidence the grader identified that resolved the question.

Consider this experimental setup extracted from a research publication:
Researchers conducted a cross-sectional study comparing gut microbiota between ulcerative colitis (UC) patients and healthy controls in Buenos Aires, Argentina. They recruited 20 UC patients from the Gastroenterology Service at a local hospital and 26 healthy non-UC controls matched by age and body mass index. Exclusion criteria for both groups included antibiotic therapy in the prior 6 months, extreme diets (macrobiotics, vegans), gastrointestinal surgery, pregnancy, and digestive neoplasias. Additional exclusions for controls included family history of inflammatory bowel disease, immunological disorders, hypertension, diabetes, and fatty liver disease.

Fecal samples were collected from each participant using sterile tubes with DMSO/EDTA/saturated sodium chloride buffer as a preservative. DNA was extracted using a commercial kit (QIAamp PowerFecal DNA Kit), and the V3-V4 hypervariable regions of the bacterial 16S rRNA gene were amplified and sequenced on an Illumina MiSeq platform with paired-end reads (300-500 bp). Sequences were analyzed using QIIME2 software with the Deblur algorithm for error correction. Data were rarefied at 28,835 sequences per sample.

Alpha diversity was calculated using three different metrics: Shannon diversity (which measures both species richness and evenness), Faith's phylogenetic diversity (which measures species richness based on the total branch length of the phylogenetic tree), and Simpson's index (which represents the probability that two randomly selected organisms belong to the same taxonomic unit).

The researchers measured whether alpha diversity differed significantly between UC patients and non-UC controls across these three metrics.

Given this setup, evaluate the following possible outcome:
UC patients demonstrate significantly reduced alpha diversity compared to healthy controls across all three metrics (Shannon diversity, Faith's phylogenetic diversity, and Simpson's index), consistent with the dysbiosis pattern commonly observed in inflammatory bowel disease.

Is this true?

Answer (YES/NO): NO